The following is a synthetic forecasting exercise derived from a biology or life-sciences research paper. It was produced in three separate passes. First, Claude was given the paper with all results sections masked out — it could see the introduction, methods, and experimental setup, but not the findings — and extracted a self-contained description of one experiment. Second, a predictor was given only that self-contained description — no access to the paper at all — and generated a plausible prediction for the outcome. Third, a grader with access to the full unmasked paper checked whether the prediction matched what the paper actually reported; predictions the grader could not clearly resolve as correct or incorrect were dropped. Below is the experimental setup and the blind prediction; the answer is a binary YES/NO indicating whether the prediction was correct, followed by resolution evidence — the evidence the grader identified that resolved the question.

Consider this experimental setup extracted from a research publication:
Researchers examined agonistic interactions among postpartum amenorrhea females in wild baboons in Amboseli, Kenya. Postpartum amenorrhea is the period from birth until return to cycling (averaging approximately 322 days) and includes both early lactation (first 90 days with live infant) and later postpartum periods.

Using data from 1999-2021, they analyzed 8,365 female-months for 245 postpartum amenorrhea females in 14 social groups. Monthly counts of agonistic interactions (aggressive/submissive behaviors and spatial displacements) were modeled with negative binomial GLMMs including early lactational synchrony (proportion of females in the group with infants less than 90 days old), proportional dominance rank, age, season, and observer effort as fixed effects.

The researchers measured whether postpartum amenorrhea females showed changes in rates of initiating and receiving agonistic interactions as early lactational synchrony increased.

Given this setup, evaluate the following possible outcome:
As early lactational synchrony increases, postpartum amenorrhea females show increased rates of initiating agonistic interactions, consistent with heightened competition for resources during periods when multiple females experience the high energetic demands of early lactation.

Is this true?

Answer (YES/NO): YES